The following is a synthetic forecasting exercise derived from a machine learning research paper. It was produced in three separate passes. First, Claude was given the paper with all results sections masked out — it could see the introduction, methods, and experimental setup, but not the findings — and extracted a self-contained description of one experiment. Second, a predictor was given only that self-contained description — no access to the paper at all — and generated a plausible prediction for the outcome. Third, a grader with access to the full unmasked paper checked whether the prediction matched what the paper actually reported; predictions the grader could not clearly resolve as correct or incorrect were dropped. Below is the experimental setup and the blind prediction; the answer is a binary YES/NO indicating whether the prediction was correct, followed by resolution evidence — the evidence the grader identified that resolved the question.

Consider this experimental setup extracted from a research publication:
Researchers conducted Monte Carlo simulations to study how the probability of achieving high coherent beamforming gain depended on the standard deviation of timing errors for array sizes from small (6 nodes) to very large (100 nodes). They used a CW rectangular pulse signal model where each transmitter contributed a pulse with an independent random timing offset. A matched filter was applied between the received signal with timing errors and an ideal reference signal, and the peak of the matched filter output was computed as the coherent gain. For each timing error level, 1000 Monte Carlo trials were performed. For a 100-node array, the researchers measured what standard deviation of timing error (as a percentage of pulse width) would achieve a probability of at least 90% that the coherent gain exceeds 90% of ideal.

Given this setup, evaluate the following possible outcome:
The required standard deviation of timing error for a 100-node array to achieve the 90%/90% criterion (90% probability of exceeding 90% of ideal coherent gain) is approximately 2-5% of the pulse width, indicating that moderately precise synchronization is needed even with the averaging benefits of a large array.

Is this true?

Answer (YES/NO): NO